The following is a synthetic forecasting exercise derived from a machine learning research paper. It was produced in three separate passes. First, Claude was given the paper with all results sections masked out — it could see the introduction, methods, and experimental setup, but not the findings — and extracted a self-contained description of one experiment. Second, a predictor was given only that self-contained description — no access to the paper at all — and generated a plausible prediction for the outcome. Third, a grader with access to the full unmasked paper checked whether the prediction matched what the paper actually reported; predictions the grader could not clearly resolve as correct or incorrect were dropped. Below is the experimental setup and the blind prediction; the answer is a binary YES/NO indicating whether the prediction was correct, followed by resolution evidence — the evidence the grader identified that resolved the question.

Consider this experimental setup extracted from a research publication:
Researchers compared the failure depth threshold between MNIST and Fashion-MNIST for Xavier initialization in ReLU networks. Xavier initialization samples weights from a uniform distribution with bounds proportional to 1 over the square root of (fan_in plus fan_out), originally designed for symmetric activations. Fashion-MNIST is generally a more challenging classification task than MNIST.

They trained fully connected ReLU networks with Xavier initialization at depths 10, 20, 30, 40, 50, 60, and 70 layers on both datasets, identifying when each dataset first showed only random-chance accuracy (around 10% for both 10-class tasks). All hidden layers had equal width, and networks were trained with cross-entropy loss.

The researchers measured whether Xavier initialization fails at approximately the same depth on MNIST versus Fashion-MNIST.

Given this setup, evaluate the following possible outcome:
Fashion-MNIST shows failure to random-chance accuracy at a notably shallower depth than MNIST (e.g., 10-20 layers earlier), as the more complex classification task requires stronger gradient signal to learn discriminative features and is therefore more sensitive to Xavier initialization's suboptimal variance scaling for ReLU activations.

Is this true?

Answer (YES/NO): YES